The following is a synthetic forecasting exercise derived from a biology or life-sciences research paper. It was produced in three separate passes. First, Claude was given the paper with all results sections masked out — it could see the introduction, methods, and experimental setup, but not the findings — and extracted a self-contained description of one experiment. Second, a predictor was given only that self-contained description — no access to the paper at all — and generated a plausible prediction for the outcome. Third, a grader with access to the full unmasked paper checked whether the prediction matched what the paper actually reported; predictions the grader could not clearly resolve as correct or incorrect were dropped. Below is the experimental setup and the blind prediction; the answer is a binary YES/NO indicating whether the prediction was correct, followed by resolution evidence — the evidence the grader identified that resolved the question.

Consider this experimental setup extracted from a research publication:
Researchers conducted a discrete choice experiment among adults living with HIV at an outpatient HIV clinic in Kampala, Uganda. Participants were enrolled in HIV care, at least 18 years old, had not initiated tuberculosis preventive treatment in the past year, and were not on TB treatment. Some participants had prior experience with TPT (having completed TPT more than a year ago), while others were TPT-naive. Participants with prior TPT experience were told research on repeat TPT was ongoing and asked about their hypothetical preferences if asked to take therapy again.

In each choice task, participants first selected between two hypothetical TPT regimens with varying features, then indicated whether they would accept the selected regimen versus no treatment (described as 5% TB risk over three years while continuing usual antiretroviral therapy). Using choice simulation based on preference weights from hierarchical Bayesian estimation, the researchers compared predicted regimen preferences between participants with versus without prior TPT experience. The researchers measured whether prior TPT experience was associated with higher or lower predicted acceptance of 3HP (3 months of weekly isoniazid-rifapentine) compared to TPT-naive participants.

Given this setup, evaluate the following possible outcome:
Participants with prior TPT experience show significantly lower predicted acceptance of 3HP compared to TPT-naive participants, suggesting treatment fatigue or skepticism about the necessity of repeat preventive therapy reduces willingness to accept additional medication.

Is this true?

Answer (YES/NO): NO